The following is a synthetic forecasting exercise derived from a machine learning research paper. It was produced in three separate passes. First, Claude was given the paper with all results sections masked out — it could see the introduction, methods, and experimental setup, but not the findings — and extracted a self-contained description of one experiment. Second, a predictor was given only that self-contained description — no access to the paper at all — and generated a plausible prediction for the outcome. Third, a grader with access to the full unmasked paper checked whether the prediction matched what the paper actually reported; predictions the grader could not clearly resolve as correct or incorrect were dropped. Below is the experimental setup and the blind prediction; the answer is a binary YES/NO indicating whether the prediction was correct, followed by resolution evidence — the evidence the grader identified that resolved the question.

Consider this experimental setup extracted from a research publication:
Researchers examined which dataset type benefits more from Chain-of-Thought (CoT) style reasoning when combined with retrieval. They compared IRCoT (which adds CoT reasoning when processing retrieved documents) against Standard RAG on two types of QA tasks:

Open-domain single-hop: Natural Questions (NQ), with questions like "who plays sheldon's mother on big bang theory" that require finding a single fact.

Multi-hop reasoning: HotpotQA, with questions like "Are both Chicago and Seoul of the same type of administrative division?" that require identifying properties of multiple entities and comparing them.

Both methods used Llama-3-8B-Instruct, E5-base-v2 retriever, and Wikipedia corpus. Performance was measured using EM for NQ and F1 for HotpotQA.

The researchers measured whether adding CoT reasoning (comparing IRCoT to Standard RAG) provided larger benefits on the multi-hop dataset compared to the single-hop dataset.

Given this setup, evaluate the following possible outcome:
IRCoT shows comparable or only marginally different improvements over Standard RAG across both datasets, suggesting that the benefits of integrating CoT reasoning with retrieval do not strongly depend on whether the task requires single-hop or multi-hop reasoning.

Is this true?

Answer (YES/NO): NO